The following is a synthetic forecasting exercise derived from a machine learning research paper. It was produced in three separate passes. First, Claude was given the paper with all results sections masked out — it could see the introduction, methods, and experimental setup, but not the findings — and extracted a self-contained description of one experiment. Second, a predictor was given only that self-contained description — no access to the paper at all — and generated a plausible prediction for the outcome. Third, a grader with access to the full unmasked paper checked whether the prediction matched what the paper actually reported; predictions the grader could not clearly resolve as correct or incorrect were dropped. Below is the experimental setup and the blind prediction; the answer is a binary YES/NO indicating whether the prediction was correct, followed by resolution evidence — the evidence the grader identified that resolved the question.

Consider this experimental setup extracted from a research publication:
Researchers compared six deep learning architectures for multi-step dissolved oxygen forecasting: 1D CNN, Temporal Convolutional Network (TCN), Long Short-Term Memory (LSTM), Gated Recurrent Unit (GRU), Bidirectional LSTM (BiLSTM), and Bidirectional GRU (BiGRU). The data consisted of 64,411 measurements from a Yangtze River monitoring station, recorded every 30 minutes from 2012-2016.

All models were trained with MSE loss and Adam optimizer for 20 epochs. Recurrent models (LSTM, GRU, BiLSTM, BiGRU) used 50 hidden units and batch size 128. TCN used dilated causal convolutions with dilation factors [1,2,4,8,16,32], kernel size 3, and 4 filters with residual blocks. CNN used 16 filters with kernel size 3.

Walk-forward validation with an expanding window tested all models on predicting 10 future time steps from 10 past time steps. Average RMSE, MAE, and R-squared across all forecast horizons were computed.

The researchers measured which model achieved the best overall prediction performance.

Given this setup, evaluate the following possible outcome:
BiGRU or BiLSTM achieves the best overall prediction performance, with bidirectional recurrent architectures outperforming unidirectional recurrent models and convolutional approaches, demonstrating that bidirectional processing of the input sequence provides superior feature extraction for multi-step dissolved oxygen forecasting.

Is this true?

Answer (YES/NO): NO